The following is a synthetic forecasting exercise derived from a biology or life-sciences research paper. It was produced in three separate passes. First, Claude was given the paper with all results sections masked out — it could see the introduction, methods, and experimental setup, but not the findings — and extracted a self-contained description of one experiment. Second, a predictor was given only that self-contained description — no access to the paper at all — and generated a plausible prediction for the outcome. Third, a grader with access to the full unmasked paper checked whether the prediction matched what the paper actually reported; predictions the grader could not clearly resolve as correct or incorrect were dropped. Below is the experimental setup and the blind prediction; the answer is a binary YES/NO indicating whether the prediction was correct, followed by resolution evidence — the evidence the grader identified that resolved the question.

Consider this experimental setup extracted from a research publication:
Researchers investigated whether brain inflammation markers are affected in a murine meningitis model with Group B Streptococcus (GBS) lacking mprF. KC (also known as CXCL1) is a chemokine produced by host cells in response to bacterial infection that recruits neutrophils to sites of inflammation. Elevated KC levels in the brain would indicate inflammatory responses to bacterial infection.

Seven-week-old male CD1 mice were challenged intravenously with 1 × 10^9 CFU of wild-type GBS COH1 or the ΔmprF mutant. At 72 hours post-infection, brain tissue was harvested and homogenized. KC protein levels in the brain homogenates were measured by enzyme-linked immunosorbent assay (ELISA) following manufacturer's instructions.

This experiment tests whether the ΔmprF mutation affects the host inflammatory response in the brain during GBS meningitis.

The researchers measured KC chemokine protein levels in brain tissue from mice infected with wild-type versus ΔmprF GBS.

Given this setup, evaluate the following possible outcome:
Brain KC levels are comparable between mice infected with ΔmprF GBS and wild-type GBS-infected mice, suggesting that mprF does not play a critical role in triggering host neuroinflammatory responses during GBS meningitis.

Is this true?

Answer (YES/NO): NO